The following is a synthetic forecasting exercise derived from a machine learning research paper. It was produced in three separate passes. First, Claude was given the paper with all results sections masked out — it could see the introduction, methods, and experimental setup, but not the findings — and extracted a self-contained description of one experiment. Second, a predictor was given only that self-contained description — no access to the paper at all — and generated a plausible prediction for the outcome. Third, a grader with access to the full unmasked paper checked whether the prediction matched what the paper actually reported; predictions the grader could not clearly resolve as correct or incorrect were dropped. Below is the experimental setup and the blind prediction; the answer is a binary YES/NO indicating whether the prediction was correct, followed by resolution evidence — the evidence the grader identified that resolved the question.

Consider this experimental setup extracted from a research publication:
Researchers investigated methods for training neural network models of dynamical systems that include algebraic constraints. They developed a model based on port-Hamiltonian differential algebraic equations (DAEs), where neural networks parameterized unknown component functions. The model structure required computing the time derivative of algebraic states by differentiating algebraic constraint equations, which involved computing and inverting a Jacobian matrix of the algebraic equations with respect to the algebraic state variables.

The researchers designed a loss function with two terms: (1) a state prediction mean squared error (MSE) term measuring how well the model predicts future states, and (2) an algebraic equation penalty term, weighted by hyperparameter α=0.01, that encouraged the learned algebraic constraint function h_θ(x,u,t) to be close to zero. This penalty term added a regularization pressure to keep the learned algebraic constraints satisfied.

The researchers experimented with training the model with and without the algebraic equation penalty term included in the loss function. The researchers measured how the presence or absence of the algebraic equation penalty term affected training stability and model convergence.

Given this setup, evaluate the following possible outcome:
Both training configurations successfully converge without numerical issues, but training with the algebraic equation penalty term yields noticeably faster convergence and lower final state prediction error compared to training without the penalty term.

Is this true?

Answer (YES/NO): NO